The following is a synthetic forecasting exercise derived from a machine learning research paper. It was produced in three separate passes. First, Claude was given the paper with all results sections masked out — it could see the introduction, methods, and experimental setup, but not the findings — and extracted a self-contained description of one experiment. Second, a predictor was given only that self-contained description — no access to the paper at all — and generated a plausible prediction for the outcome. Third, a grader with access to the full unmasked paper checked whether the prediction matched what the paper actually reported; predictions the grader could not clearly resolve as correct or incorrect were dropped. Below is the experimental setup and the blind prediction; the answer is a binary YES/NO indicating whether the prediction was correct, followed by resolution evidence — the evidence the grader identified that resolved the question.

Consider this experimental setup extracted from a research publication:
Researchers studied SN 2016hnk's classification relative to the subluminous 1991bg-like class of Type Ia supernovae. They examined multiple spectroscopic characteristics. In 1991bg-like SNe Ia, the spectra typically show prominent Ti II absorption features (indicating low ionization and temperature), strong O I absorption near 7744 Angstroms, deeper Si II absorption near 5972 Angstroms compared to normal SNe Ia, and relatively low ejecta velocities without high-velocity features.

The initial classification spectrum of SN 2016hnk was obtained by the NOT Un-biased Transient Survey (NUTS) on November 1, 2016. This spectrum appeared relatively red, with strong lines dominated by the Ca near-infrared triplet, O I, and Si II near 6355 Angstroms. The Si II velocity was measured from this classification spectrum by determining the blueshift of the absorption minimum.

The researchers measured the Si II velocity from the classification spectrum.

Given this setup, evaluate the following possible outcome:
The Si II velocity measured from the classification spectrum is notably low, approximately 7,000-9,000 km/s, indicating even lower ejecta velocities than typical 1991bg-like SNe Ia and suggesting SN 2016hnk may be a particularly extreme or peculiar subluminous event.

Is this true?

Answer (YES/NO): NO